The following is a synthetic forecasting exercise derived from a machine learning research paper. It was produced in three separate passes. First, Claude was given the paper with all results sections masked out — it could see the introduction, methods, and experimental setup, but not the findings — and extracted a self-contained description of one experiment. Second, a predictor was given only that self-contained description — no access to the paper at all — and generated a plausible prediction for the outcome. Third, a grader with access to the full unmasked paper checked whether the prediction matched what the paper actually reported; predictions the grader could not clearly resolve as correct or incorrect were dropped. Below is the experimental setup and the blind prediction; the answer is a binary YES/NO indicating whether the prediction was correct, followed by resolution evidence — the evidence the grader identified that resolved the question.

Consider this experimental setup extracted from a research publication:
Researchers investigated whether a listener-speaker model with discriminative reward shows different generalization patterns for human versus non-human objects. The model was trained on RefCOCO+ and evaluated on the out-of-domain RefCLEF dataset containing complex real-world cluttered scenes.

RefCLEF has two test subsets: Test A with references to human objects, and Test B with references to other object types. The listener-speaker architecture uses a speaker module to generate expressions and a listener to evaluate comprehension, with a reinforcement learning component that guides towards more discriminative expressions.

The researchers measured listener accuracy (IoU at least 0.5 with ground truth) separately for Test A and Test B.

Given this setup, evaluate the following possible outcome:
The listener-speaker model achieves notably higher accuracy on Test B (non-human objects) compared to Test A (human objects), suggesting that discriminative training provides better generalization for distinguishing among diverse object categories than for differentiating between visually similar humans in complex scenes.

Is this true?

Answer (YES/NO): NO